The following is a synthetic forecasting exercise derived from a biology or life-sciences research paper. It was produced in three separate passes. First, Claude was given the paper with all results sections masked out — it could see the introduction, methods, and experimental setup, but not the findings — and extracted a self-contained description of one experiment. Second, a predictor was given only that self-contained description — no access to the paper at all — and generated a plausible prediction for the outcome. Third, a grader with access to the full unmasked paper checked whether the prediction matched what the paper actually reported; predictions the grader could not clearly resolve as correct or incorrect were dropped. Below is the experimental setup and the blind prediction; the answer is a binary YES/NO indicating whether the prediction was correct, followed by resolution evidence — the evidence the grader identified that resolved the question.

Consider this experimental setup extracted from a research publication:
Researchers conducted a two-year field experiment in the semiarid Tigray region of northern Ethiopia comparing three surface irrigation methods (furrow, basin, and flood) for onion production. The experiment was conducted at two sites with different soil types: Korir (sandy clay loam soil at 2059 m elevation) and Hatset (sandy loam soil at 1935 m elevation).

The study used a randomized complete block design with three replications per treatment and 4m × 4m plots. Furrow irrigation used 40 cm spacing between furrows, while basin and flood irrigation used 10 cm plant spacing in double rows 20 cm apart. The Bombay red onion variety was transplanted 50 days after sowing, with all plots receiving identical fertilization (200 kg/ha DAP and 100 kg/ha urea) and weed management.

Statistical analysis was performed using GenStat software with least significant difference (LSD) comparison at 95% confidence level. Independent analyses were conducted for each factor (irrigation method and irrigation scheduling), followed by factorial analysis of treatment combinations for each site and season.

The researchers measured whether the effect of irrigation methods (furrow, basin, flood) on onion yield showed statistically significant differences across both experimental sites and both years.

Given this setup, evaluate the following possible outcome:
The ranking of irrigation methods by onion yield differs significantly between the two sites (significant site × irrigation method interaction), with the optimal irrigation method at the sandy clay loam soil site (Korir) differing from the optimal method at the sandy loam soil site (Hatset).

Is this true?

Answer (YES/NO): NO